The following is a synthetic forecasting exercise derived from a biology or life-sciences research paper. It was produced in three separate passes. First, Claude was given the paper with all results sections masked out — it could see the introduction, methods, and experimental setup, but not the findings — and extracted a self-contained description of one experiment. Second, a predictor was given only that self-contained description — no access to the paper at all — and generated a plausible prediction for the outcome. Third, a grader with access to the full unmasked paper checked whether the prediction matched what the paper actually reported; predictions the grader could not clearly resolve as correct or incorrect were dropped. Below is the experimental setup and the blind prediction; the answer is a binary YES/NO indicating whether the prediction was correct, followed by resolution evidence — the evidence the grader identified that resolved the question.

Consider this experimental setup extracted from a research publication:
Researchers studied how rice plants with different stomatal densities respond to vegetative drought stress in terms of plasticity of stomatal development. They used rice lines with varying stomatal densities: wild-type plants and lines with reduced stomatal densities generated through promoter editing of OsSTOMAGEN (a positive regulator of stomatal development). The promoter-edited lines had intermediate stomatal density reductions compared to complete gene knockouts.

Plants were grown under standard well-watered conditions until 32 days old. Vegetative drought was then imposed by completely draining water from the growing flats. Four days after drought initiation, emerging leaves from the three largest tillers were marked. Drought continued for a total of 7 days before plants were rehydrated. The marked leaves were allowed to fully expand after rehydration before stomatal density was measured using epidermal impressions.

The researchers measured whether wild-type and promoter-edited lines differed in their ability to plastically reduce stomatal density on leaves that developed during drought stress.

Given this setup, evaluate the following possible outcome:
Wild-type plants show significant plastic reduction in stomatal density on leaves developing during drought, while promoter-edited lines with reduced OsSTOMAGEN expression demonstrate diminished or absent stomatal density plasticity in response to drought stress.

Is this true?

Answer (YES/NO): NO